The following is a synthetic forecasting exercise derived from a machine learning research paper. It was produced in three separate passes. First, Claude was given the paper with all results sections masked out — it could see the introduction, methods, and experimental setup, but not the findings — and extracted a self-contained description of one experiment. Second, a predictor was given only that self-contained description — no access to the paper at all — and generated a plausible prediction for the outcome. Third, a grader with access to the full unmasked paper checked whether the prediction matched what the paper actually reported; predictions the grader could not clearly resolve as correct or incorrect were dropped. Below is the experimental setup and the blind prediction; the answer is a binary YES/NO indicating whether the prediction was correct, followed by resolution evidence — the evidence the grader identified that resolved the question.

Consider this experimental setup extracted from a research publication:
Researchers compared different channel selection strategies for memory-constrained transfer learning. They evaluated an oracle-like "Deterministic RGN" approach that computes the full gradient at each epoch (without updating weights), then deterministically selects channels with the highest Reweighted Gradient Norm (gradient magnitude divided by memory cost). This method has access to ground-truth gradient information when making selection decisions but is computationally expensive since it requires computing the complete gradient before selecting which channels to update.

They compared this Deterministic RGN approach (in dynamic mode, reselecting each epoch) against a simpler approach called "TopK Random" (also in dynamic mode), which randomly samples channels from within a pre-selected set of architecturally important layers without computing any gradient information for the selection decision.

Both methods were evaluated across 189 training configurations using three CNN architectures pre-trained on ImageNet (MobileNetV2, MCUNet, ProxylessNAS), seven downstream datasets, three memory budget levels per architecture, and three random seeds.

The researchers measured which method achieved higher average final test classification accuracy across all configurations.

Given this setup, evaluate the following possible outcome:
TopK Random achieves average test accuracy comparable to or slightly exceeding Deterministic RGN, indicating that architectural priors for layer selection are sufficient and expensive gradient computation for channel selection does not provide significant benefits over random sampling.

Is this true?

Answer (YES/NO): YES